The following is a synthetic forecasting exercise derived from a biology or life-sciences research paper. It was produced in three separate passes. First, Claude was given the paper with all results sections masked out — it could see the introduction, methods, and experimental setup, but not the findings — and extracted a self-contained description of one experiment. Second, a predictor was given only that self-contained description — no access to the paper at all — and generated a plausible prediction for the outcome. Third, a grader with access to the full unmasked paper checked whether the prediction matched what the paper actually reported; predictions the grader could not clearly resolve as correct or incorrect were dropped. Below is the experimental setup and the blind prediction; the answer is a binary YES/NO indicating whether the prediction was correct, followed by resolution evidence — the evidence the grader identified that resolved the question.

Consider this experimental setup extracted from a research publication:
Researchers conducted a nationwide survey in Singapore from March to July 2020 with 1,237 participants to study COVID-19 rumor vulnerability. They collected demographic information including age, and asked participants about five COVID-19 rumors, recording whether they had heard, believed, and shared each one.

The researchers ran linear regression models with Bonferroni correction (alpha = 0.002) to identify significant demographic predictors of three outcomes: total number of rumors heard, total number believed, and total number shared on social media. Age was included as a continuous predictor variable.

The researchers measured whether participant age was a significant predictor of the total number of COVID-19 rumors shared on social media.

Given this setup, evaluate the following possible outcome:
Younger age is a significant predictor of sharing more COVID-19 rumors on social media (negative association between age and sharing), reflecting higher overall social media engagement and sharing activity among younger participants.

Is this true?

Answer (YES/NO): NO